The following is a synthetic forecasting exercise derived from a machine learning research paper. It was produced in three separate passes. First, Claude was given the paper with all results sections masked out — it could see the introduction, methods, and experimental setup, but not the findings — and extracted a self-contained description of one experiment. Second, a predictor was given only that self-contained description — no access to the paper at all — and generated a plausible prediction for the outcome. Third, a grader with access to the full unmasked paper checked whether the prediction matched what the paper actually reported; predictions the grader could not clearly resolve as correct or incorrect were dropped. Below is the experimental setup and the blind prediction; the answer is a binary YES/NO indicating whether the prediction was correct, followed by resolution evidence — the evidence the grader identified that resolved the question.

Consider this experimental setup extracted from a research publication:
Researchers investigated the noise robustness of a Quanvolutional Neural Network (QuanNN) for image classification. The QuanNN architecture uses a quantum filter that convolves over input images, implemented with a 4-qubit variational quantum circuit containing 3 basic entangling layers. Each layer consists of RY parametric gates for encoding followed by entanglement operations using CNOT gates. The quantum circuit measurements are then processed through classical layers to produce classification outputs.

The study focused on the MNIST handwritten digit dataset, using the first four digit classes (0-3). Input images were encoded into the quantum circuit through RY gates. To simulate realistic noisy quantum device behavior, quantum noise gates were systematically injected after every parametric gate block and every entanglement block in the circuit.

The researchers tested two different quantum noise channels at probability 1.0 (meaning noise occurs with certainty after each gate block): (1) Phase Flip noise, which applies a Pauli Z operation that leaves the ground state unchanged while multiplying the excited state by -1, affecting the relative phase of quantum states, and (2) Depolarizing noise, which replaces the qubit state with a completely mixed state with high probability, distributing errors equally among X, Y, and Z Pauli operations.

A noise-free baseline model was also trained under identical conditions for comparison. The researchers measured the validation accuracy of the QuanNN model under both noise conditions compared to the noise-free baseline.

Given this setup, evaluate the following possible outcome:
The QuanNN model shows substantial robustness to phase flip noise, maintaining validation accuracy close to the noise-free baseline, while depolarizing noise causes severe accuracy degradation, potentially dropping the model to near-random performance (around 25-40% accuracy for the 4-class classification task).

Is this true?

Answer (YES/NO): YES